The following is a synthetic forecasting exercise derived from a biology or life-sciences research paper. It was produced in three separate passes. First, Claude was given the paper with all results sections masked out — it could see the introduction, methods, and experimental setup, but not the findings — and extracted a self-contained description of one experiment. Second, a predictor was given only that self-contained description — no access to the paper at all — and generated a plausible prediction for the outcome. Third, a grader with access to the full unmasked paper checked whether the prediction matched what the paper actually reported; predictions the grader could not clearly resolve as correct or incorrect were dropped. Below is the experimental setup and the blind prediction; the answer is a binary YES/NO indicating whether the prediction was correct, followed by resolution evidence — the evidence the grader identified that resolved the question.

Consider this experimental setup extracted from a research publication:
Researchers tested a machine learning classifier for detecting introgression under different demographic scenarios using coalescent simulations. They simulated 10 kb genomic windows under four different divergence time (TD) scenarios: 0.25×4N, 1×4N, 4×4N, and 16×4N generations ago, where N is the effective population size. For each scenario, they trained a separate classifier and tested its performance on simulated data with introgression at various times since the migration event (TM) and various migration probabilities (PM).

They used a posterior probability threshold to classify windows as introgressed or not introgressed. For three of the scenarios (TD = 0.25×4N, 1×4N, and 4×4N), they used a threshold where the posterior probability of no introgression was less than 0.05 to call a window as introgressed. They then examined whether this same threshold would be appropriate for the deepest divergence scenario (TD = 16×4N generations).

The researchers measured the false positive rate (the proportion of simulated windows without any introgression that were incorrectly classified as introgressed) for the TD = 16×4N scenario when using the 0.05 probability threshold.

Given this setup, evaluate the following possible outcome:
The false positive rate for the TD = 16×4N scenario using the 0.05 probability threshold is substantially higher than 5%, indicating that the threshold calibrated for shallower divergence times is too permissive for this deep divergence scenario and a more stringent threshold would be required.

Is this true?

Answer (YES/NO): YES